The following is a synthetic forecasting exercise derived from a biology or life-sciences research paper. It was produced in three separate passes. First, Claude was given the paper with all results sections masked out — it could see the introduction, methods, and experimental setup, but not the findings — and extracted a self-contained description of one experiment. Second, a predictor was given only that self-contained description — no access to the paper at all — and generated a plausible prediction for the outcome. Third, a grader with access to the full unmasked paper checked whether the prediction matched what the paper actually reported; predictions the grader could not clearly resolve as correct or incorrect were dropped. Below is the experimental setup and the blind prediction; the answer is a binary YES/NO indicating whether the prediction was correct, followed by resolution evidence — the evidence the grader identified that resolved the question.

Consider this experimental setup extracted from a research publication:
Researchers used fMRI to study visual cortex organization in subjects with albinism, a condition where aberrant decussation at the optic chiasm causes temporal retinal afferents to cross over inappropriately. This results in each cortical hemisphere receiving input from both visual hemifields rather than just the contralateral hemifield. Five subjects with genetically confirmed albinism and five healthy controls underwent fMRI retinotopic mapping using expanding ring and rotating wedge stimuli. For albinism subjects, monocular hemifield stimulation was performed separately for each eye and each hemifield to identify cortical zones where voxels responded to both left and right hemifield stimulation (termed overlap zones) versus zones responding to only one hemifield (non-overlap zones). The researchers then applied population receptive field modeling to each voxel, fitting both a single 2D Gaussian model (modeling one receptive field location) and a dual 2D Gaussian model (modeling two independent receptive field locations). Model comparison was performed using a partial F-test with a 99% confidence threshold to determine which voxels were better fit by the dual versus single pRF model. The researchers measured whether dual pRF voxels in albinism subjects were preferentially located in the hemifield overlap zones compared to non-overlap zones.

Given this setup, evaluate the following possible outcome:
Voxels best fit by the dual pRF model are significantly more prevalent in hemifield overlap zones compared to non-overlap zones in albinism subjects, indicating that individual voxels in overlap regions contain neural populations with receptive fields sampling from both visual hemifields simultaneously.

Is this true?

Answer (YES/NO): YES